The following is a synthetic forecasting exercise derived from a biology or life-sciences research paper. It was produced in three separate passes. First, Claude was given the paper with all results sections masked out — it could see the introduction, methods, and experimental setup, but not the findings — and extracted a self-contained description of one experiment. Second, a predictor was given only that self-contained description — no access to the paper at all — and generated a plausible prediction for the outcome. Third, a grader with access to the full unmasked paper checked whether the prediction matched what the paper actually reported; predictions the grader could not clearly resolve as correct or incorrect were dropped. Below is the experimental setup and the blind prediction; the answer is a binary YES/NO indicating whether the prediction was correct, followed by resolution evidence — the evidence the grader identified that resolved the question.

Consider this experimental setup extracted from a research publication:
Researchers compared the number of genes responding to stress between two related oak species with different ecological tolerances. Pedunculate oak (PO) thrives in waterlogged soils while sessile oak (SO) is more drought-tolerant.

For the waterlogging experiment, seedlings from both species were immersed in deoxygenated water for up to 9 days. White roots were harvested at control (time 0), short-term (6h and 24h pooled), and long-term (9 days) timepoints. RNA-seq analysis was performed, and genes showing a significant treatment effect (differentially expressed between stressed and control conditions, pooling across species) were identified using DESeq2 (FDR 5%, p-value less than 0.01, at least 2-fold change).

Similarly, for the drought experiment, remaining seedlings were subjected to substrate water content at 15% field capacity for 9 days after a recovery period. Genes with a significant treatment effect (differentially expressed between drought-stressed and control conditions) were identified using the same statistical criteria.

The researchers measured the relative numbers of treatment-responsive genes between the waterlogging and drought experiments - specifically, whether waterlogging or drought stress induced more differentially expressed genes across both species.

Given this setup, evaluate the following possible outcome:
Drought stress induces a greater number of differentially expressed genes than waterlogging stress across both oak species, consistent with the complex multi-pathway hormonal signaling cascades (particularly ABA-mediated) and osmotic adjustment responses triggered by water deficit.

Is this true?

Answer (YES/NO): NO